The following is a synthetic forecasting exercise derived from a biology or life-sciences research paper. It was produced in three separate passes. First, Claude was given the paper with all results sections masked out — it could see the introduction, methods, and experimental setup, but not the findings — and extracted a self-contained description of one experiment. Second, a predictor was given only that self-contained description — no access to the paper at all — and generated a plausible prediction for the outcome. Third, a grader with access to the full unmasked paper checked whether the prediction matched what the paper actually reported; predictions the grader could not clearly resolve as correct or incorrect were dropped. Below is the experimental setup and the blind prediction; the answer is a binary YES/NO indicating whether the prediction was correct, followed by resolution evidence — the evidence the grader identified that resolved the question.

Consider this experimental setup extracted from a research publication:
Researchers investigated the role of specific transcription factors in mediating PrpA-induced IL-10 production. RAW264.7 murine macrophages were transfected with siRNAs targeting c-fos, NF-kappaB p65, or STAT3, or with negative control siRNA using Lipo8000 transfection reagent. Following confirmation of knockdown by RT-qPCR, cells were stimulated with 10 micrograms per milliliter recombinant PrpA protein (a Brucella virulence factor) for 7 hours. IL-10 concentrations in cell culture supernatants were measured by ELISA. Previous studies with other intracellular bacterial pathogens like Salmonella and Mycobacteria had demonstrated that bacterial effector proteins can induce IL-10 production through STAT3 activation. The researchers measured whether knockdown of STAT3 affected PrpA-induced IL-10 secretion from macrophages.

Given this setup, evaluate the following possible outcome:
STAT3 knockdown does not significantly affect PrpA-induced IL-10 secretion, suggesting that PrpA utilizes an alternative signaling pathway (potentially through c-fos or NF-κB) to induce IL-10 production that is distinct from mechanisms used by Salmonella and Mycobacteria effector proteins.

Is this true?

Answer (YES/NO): NO